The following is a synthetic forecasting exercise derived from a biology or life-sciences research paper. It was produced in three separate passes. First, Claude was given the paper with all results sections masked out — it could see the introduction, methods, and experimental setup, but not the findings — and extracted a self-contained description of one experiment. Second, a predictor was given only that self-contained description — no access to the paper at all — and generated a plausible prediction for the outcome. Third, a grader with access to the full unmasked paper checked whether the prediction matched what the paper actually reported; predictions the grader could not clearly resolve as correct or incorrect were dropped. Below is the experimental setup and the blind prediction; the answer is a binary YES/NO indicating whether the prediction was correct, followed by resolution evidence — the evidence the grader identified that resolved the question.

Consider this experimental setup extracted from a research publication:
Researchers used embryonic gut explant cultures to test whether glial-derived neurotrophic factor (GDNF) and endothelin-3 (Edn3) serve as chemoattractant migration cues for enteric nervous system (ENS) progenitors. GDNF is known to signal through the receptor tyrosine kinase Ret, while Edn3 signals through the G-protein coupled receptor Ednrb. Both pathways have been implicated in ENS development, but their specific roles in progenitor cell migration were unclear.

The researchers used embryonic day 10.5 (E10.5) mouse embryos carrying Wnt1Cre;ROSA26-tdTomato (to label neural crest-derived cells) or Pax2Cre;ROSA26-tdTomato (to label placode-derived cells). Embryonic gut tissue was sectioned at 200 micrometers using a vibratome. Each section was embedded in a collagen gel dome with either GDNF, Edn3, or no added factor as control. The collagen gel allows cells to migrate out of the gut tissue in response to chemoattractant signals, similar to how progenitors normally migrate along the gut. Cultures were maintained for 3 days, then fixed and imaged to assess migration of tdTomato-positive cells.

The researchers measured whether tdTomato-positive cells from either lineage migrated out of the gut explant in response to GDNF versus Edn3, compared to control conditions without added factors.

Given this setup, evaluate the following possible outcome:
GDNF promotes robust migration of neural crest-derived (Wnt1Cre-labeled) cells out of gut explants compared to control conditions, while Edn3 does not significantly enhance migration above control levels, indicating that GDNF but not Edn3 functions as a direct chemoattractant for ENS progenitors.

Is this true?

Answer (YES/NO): YES